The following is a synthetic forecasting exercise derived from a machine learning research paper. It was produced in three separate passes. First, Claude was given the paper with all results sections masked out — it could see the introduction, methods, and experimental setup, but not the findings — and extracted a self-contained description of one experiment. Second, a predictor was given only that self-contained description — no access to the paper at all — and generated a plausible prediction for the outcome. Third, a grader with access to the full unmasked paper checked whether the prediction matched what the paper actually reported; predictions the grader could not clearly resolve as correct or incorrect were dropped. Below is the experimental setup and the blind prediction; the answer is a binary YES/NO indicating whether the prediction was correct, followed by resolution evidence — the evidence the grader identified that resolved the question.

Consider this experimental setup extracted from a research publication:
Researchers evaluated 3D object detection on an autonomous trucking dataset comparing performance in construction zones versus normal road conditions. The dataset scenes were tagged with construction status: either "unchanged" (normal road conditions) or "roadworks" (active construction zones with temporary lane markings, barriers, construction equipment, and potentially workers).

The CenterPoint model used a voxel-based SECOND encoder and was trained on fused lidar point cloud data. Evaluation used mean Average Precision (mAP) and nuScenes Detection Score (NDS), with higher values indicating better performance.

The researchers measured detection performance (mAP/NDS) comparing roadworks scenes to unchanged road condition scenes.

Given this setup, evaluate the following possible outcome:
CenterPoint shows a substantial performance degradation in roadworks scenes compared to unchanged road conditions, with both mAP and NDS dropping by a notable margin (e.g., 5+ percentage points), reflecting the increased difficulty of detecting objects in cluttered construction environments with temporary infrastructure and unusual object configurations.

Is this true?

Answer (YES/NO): YES